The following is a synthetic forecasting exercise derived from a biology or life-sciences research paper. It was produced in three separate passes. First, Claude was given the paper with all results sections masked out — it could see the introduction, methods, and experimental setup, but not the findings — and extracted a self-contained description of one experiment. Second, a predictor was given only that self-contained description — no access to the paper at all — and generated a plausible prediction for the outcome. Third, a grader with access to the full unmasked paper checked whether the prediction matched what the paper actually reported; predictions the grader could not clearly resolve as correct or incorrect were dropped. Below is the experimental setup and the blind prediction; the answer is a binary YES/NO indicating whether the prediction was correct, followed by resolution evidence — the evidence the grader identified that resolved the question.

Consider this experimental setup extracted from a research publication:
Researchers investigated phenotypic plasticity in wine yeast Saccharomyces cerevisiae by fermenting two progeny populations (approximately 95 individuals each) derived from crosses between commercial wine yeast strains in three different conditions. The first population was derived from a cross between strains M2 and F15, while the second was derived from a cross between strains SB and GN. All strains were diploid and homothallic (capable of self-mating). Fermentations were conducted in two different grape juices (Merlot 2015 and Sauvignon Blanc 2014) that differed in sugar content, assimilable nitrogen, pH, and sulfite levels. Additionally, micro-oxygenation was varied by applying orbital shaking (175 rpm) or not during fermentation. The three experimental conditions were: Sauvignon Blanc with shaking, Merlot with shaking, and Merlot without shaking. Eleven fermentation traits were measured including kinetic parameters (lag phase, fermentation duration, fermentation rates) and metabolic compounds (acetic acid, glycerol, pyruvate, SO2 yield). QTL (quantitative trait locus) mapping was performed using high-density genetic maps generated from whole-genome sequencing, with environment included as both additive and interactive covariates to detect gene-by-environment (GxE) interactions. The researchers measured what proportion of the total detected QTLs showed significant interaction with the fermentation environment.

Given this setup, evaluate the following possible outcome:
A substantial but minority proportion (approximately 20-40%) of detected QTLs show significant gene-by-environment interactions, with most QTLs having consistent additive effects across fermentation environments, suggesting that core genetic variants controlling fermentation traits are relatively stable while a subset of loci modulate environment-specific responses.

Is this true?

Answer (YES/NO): YES